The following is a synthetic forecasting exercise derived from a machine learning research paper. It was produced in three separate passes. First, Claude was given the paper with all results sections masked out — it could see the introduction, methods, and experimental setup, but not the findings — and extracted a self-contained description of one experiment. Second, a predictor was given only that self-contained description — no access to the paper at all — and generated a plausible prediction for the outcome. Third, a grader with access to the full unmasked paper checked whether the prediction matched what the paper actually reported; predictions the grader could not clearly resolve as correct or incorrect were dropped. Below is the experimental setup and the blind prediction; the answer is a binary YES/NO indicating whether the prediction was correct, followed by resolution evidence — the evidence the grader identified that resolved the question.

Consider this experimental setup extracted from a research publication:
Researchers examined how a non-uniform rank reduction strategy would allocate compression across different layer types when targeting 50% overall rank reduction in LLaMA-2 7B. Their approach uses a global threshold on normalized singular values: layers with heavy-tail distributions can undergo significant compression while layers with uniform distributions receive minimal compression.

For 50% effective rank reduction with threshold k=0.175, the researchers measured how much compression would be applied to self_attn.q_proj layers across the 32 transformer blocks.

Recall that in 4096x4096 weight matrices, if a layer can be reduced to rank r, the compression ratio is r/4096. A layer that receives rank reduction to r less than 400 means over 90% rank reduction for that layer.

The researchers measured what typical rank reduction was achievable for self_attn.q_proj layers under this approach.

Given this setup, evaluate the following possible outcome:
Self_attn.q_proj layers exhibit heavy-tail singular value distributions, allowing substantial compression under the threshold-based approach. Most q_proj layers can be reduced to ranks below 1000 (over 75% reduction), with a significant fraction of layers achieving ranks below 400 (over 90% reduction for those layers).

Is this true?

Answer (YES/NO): YES